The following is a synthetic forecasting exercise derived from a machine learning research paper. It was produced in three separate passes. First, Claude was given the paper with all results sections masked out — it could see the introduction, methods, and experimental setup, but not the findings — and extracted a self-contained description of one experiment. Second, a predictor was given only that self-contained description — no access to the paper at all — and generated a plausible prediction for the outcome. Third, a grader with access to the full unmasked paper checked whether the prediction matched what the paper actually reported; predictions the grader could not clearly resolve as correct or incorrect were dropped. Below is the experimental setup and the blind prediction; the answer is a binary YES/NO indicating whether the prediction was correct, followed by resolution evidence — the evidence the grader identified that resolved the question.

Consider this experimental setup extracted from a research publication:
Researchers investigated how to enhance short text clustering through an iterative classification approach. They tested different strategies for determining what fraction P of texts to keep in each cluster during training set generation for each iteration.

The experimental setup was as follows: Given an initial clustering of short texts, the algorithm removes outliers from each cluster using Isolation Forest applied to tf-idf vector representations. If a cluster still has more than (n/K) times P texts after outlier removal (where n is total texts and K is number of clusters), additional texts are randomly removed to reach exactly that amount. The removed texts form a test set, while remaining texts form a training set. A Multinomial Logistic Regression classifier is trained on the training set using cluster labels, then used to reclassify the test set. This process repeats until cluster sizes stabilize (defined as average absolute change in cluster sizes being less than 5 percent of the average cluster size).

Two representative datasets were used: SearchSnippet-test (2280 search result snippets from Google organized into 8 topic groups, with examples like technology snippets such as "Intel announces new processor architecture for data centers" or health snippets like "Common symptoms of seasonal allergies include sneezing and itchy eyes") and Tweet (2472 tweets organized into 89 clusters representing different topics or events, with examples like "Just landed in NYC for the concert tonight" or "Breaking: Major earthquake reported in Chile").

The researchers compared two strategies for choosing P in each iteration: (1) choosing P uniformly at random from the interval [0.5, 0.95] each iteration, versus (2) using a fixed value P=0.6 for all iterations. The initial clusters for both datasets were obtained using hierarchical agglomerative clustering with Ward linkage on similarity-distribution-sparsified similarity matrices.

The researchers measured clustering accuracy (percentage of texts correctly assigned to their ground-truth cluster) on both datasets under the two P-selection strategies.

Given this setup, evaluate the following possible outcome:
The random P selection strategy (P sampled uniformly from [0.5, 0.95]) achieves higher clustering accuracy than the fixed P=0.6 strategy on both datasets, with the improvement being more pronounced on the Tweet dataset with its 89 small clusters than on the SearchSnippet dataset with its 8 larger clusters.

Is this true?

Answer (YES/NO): YES